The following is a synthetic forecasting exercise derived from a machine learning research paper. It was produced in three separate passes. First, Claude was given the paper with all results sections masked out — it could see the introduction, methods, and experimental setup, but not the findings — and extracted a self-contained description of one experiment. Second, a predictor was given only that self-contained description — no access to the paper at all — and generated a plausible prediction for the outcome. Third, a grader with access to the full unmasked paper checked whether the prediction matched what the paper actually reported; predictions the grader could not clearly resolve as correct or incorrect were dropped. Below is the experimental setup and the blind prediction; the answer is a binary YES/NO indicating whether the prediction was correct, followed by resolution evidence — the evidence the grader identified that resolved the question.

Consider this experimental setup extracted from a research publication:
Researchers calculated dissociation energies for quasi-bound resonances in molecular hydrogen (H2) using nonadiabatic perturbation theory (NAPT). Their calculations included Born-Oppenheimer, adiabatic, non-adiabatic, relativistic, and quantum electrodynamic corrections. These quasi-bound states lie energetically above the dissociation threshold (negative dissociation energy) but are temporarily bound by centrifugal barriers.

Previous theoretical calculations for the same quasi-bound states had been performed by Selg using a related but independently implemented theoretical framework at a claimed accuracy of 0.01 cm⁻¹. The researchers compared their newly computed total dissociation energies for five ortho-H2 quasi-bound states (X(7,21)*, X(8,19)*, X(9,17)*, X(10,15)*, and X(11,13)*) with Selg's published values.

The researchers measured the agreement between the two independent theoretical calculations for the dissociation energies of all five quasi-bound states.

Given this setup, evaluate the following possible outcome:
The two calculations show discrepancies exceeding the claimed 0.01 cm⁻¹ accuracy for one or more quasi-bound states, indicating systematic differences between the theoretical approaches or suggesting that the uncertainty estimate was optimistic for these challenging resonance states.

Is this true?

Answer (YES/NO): NO